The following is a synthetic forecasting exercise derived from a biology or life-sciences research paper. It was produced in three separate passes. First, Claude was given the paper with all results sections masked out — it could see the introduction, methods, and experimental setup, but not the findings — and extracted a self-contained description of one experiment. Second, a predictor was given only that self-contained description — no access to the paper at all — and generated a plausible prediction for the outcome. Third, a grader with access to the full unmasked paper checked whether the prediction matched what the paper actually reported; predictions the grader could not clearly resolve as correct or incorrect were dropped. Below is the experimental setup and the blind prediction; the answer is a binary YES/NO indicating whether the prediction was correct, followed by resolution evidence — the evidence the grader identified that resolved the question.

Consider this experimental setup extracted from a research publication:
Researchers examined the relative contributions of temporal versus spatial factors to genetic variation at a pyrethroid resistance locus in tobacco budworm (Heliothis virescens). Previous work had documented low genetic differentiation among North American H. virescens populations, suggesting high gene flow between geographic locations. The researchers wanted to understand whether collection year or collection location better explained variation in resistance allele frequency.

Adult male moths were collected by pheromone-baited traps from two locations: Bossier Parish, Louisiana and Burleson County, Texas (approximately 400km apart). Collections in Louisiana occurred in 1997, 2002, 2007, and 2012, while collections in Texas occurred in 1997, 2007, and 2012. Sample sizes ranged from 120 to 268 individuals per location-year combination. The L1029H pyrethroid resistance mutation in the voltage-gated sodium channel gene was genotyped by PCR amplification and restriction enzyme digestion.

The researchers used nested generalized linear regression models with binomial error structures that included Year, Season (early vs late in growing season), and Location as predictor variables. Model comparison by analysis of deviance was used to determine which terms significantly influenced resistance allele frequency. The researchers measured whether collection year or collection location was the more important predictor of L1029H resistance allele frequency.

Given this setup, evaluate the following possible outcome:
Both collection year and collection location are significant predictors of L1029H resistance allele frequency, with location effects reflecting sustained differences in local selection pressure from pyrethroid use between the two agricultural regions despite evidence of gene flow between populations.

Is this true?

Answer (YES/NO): NO